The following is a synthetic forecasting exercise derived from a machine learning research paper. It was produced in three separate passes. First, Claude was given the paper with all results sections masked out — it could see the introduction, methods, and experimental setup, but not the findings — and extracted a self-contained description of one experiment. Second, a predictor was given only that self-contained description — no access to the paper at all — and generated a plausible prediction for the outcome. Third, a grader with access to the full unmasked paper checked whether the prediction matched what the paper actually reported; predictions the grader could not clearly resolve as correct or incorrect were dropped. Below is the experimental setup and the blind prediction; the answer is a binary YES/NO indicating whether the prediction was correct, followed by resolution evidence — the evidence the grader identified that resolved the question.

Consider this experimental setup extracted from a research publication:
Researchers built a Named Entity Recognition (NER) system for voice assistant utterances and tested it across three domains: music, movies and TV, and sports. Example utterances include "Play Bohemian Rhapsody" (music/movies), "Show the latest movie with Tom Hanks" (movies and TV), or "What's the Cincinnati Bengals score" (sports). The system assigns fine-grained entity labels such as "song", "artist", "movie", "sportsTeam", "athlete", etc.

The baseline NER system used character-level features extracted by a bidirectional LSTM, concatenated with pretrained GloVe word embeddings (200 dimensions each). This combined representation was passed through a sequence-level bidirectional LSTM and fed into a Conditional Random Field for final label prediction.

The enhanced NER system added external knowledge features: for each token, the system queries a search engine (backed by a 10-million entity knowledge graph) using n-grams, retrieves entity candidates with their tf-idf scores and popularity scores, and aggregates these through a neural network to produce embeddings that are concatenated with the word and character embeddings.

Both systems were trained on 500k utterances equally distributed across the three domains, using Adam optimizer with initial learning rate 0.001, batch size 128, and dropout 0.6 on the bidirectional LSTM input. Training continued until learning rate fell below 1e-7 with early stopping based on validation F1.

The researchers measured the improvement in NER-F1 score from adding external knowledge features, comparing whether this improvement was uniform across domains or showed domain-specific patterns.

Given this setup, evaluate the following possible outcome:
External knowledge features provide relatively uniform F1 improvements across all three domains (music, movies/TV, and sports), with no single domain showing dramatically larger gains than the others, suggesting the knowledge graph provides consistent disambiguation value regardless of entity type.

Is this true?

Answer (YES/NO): NO